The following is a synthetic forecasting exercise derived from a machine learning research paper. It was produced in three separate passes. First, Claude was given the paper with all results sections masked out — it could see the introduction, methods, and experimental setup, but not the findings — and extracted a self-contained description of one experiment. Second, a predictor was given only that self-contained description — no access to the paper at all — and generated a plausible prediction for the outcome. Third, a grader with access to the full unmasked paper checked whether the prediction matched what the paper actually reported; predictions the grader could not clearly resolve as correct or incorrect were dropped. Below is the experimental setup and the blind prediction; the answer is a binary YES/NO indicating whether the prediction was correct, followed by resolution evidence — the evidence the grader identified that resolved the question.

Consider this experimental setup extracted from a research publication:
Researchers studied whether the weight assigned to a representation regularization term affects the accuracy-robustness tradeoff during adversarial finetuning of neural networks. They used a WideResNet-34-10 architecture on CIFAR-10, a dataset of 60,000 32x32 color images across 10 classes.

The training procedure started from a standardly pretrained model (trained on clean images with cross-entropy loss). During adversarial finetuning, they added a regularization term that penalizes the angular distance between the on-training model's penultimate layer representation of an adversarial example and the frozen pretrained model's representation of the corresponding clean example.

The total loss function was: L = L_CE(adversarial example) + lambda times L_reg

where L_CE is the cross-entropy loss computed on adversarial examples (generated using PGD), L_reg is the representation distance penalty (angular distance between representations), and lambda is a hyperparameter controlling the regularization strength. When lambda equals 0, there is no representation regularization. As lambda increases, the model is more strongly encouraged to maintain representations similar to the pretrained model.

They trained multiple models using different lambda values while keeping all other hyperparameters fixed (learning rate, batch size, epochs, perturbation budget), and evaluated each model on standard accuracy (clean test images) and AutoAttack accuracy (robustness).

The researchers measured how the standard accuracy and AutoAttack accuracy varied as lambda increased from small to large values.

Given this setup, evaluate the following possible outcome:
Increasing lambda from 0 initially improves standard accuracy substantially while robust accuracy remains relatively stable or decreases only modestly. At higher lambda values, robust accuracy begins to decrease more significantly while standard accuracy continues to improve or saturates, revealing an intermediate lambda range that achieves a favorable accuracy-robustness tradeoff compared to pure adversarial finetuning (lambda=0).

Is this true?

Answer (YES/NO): NO